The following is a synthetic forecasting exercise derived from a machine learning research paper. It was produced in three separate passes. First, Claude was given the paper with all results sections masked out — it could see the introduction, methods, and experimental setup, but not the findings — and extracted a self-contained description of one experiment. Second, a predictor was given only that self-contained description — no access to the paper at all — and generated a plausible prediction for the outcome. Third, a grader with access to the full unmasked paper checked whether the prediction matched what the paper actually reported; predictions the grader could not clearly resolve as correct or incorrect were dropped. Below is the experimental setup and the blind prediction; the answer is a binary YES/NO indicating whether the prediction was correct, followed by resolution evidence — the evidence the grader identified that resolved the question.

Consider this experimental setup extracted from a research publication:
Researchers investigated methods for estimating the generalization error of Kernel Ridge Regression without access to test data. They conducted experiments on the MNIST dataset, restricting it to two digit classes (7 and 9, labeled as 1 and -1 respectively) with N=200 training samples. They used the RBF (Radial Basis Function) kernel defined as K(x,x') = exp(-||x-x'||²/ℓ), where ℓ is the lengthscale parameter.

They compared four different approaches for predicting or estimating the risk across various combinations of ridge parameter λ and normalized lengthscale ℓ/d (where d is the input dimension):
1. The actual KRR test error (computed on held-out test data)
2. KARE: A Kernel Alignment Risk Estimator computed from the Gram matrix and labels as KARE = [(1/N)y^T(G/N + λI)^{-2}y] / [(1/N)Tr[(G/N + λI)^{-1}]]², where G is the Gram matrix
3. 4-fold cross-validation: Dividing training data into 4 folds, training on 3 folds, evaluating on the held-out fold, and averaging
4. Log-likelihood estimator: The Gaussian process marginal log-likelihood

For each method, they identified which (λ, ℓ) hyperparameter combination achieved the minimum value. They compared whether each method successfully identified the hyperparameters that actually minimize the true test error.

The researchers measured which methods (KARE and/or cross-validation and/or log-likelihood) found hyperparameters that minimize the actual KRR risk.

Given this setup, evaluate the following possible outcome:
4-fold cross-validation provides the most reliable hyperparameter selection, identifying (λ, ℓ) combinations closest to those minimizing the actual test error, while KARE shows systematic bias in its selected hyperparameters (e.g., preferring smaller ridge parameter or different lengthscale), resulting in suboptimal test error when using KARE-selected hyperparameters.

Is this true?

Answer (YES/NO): NO